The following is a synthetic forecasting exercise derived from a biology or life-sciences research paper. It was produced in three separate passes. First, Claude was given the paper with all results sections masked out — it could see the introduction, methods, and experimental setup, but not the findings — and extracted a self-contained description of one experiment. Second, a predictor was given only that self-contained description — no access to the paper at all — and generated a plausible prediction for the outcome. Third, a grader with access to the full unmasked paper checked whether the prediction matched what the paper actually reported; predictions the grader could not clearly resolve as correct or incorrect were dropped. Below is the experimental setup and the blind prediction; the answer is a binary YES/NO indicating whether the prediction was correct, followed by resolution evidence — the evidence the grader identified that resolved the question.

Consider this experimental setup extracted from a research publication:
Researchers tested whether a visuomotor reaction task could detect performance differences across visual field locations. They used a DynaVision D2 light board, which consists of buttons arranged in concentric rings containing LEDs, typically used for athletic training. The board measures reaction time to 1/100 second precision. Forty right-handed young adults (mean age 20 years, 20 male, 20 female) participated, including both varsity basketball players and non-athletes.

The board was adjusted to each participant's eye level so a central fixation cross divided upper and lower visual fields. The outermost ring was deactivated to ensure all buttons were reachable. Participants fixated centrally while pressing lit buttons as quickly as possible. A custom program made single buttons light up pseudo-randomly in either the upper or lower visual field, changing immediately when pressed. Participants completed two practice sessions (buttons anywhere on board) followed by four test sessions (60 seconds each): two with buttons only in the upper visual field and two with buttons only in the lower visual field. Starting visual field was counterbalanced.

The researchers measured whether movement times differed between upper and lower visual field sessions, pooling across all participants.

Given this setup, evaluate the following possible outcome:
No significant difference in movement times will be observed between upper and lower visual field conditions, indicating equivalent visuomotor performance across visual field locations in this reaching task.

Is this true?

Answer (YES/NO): NO